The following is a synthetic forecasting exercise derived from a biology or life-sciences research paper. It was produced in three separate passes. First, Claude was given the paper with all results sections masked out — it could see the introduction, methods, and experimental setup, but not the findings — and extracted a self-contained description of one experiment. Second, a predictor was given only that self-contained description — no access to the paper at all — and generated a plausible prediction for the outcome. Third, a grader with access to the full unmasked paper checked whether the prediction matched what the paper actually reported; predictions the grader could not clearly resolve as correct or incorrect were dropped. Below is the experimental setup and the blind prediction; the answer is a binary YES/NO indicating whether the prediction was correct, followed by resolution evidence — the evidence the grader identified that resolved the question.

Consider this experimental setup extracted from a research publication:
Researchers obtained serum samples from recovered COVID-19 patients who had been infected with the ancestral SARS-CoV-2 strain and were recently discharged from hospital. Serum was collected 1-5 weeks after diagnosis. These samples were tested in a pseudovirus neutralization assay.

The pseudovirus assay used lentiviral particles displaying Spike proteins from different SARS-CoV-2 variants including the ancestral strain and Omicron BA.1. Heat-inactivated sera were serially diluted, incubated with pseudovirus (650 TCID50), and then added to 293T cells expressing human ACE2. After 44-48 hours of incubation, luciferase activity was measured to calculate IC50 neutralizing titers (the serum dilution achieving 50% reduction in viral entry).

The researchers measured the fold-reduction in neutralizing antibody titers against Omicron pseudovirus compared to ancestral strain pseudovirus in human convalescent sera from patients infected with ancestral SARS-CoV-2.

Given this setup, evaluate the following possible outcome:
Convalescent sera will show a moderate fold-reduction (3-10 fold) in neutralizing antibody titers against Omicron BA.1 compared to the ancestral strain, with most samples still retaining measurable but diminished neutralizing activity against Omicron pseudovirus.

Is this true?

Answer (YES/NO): NO